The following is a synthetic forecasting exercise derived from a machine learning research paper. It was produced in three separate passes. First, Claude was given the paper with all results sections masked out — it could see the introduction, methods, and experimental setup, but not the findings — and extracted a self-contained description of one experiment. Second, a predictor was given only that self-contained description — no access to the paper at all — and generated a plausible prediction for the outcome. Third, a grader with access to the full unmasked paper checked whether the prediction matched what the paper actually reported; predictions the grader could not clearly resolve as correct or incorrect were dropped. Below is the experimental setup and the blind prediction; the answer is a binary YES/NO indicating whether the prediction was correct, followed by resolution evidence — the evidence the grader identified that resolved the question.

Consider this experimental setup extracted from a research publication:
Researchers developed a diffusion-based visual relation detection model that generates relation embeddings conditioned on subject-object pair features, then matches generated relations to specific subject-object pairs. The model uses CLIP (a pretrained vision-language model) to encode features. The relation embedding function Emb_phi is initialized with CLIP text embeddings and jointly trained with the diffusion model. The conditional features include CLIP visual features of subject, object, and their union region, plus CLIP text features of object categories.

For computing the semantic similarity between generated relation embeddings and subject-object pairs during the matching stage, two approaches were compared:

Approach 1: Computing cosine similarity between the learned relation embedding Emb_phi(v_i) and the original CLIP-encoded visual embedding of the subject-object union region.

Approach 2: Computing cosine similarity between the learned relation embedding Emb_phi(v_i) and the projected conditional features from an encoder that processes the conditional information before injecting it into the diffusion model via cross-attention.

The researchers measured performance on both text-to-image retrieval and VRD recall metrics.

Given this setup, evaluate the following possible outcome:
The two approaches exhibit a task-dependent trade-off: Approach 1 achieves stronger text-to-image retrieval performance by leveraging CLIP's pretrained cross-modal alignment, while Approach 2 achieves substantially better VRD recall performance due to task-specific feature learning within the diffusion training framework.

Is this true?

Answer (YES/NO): NO